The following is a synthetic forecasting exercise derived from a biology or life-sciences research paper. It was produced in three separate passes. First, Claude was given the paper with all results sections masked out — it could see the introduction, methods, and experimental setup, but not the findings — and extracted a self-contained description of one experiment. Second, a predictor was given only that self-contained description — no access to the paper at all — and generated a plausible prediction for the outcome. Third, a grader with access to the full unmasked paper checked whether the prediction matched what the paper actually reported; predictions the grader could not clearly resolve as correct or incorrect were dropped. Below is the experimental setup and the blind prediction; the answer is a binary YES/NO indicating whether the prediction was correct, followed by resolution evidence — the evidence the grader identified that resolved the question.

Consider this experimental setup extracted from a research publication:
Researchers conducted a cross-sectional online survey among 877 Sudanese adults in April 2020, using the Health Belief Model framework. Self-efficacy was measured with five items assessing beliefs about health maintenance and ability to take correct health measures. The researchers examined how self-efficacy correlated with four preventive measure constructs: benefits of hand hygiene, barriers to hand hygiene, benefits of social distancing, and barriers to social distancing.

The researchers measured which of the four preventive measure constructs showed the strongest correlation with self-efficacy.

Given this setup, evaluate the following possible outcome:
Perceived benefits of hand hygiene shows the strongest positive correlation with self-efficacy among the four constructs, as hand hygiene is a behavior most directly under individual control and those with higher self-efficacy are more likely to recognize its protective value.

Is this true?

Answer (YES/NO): NO